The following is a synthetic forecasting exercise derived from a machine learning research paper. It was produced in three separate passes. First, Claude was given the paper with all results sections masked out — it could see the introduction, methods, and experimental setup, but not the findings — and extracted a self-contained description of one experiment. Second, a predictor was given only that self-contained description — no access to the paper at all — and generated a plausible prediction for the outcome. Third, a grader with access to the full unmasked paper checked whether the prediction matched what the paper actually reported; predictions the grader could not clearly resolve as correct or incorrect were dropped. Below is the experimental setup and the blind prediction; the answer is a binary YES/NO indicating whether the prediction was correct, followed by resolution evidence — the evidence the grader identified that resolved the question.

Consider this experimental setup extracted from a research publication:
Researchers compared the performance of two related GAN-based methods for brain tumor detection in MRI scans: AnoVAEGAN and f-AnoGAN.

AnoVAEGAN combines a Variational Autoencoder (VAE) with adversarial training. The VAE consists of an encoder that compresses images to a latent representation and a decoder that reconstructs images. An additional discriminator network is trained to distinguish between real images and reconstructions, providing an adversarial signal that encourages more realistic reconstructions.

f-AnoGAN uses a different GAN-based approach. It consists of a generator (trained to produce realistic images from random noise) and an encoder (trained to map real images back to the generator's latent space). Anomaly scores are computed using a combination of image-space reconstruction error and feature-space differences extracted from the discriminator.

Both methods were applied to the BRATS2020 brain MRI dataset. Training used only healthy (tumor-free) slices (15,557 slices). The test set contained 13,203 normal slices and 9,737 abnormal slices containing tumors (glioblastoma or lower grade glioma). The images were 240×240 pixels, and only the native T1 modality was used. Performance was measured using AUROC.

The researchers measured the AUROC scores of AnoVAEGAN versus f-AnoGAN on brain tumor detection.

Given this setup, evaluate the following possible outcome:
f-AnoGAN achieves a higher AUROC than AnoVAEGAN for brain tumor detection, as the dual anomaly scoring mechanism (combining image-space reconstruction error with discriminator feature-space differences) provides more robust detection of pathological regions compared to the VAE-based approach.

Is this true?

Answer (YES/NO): NO